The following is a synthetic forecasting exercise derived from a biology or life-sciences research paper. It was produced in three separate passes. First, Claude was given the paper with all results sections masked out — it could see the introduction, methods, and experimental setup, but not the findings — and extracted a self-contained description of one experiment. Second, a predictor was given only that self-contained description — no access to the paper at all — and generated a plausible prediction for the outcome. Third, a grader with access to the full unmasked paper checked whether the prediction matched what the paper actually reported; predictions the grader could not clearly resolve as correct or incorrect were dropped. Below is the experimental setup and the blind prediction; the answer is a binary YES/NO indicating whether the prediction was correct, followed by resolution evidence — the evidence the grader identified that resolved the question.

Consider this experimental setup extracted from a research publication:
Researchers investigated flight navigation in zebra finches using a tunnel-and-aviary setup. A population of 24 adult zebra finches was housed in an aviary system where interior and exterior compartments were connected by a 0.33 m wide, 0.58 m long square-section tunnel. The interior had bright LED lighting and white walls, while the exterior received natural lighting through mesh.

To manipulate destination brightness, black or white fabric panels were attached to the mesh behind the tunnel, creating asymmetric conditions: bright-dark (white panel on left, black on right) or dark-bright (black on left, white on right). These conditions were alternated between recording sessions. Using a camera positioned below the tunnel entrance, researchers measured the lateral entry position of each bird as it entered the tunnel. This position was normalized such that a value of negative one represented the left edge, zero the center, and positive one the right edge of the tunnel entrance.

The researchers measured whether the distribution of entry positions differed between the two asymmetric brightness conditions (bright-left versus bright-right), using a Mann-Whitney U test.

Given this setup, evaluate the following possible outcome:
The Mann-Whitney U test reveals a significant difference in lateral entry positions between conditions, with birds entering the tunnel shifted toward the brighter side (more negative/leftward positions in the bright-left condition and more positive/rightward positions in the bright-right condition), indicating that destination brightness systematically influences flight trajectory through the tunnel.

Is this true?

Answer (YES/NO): NO